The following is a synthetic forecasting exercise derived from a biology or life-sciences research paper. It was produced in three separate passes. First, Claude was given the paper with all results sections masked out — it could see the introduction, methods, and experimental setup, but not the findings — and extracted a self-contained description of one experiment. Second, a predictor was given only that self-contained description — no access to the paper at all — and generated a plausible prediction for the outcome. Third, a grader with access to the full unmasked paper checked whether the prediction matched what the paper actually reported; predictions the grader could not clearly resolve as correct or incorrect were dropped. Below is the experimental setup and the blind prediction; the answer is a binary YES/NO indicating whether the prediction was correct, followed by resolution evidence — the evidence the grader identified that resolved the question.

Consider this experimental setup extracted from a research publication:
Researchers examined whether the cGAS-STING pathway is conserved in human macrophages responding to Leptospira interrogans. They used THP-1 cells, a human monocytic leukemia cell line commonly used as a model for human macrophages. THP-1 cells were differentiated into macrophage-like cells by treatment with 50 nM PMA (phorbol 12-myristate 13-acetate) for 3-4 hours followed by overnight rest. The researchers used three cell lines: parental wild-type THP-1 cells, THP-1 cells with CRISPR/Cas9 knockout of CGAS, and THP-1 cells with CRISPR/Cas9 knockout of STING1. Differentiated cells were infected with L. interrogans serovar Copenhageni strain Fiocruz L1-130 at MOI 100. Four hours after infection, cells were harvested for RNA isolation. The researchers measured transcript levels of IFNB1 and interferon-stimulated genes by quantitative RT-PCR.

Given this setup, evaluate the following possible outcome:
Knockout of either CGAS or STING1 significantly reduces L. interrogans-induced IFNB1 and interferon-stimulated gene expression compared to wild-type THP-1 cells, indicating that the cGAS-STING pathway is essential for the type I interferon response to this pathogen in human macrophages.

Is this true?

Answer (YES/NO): YES